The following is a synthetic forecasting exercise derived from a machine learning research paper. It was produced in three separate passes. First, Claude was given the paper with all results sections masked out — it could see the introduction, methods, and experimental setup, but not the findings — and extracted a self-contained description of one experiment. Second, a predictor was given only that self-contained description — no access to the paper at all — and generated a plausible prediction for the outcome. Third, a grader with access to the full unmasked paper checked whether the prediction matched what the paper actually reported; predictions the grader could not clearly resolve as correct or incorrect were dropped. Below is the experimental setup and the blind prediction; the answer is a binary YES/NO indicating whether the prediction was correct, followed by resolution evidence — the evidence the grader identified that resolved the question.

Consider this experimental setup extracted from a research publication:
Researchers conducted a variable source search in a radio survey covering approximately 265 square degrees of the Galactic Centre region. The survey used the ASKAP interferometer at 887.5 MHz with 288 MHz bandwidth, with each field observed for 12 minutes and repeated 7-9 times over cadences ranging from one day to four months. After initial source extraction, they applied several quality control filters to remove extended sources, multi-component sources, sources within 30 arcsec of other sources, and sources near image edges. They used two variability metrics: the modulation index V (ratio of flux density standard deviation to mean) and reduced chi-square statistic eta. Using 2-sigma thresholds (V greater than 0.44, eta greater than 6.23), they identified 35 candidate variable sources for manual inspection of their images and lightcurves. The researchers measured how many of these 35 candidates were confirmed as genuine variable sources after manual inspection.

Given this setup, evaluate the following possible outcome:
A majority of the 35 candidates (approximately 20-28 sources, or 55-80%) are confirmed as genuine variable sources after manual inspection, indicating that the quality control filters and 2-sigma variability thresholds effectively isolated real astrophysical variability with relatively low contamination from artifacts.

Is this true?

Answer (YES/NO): NO